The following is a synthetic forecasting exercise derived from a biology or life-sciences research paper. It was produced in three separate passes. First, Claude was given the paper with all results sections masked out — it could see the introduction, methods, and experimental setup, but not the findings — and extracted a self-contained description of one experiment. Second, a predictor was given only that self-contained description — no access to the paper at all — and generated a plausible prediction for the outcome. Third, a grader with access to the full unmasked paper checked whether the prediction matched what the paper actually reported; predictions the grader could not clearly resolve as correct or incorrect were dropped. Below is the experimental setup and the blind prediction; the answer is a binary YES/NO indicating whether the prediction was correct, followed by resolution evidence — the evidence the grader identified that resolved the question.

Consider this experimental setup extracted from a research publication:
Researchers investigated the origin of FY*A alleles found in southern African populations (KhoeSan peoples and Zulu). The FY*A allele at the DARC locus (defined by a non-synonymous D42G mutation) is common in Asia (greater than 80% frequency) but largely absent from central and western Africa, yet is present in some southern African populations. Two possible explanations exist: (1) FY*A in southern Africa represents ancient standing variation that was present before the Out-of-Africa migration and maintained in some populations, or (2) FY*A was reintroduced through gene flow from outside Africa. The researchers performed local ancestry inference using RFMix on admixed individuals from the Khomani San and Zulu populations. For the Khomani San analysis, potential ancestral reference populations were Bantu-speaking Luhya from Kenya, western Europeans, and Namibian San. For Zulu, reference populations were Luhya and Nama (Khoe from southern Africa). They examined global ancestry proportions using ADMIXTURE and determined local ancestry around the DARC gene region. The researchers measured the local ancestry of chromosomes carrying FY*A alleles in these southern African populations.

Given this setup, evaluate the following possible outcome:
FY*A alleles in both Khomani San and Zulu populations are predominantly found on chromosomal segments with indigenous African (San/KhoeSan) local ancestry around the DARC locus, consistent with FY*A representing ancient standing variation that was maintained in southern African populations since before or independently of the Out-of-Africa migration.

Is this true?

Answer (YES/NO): YES